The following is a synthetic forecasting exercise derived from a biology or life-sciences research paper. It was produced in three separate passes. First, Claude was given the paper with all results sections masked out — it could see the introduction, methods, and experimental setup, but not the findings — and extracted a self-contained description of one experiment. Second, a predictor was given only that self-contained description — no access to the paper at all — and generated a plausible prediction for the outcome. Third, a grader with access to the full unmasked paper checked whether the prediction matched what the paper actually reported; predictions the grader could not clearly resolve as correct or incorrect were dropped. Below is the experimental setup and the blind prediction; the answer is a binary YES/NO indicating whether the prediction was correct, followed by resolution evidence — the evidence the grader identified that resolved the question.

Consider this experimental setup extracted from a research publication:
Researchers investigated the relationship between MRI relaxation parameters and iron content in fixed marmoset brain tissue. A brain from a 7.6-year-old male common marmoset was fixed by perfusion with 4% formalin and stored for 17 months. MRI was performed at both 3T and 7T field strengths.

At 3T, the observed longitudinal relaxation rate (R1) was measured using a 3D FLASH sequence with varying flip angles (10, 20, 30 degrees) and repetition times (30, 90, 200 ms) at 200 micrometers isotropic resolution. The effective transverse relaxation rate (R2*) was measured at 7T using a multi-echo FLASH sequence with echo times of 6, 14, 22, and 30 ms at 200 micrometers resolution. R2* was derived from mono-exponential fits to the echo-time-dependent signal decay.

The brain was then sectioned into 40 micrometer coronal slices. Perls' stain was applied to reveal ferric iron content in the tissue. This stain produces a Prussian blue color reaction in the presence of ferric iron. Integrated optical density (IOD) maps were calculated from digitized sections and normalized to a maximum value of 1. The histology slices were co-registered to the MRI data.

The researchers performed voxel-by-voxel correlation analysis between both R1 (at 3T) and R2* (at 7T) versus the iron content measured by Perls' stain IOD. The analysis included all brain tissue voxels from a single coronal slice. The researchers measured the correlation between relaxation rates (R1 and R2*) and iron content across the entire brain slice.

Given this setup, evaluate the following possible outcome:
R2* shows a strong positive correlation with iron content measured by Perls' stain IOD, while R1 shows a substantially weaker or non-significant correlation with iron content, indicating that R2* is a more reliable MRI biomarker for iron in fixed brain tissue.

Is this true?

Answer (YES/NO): NO